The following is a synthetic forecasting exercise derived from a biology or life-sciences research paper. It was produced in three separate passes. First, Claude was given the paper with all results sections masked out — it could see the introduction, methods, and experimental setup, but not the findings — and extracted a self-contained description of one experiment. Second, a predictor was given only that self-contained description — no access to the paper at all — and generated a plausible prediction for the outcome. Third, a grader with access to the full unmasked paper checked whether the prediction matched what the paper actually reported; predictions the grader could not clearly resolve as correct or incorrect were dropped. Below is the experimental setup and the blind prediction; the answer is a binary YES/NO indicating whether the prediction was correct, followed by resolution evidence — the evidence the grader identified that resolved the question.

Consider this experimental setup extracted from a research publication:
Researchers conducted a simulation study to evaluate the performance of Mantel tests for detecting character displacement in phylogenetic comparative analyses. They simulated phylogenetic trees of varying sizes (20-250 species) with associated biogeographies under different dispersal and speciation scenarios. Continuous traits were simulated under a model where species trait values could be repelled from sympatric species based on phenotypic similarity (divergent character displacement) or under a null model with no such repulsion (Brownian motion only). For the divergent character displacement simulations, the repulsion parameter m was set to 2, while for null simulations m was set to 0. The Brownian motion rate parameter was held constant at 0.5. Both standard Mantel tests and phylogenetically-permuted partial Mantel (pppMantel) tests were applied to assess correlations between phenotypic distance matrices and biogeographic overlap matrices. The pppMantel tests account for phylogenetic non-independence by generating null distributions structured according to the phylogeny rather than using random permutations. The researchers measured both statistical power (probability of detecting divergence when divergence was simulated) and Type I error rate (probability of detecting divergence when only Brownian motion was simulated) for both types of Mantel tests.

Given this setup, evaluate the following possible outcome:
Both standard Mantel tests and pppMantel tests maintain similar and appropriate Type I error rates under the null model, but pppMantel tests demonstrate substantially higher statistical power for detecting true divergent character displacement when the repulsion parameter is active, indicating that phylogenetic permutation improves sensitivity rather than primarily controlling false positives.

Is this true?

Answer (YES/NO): NO